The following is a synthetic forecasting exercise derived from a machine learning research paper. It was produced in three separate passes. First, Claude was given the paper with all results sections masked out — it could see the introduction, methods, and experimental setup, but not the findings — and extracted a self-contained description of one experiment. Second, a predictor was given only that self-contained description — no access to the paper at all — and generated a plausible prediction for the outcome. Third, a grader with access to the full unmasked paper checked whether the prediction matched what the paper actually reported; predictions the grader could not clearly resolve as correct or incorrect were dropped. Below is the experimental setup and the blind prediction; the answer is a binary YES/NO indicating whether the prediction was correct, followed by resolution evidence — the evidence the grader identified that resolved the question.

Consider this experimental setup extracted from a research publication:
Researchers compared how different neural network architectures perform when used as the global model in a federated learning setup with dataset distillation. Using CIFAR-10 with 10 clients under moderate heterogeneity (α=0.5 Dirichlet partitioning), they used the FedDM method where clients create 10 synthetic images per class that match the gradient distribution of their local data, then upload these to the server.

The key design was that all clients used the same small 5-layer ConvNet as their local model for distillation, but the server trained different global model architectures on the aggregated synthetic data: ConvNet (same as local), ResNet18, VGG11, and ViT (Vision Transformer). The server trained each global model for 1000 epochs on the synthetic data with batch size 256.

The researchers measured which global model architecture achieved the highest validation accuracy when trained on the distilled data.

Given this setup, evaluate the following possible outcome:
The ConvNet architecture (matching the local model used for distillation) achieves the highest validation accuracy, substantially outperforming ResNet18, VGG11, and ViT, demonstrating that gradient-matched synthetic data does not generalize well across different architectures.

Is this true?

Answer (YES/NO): NO